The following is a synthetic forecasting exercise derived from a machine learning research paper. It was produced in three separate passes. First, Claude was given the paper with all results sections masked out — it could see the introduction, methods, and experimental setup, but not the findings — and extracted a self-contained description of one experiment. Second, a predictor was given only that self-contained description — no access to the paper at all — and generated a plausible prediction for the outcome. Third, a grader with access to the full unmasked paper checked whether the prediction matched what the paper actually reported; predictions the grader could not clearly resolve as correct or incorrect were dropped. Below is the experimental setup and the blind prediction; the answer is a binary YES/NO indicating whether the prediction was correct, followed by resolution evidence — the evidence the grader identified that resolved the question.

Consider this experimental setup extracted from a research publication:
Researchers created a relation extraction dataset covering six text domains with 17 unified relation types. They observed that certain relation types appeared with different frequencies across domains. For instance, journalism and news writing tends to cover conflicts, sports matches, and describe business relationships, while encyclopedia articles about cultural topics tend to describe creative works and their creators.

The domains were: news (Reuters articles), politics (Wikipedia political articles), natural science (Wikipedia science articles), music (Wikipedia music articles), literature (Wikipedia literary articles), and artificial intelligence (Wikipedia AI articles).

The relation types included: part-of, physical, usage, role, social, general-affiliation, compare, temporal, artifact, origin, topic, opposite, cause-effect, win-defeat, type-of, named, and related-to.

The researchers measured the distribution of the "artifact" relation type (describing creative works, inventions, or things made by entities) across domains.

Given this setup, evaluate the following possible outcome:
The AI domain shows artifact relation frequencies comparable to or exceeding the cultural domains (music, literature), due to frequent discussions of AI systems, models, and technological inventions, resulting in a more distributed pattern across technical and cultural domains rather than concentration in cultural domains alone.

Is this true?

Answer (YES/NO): NO